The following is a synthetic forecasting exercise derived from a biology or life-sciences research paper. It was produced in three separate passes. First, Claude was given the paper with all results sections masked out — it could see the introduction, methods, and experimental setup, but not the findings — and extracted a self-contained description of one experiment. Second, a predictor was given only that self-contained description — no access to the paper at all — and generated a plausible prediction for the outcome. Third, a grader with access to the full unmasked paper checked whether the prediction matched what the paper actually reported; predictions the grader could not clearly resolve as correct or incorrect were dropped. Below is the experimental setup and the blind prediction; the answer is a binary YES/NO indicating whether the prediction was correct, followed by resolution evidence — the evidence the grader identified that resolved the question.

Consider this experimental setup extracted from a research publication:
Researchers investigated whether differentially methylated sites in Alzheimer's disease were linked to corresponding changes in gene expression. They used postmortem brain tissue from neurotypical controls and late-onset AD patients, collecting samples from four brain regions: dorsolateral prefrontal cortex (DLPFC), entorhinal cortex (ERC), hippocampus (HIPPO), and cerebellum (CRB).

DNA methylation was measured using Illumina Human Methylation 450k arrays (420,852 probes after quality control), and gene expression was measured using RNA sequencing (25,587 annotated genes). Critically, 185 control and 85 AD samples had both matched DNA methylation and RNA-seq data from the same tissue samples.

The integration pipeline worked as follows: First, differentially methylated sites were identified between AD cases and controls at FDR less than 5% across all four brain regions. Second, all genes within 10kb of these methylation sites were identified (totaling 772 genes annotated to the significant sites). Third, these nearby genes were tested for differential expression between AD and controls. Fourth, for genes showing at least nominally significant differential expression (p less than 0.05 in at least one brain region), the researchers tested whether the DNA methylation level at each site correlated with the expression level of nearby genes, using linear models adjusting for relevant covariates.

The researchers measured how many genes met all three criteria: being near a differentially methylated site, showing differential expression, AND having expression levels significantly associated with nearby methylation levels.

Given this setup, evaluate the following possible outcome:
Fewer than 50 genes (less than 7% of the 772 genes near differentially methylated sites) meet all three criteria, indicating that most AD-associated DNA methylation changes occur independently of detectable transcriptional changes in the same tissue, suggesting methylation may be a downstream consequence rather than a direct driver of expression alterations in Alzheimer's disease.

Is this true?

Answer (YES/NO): NO